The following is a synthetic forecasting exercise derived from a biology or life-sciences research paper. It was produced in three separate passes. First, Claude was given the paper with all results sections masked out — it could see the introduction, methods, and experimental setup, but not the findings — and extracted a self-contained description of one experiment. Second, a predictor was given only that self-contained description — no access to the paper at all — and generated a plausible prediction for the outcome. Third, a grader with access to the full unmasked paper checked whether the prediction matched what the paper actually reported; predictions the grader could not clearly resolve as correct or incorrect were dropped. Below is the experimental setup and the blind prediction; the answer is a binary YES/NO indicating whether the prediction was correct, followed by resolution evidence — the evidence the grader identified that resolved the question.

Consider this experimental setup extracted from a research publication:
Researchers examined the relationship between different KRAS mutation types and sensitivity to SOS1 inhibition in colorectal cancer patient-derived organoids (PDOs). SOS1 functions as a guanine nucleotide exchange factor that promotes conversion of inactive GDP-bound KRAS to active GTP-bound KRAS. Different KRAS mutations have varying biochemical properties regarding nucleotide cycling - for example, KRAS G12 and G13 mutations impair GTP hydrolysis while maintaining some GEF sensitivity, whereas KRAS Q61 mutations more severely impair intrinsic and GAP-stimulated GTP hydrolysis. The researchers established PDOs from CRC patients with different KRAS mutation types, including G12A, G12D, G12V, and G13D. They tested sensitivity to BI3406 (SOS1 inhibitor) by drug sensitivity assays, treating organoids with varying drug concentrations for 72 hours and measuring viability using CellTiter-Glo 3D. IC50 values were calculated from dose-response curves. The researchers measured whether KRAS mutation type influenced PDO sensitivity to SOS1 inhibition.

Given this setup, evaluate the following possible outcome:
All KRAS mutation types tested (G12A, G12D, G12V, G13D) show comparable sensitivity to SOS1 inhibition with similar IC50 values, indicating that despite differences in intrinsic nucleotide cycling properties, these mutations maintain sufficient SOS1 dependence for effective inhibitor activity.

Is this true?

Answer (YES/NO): NO